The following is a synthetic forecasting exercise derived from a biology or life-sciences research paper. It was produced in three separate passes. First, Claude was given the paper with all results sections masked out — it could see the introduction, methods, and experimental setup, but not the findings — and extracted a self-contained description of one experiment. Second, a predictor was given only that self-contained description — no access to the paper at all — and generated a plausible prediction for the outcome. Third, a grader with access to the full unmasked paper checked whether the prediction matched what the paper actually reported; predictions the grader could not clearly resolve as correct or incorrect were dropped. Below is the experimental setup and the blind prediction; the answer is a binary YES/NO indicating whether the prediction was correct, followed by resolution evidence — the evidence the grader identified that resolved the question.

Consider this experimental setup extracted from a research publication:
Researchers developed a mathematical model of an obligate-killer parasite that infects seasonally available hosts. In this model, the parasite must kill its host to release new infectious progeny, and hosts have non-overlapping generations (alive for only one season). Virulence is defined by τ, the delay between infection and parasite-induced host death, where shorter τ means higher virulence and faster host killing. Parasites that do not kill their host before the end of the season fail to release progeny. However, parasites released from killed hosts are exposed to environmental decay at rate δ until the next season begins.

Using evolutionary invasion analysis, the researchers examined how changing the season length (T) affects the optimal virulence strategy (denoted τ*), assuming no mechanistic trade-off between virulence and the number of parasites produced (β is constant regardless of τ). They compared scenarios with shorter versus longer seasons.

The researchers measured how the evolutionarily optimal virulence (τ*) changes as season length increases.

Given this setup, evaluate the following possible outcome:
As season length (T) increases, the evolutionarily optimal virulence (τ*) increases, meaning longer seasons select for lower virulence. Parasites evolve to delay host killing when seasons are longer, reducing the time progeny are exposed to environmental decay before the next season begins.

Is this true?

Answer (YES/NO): YES